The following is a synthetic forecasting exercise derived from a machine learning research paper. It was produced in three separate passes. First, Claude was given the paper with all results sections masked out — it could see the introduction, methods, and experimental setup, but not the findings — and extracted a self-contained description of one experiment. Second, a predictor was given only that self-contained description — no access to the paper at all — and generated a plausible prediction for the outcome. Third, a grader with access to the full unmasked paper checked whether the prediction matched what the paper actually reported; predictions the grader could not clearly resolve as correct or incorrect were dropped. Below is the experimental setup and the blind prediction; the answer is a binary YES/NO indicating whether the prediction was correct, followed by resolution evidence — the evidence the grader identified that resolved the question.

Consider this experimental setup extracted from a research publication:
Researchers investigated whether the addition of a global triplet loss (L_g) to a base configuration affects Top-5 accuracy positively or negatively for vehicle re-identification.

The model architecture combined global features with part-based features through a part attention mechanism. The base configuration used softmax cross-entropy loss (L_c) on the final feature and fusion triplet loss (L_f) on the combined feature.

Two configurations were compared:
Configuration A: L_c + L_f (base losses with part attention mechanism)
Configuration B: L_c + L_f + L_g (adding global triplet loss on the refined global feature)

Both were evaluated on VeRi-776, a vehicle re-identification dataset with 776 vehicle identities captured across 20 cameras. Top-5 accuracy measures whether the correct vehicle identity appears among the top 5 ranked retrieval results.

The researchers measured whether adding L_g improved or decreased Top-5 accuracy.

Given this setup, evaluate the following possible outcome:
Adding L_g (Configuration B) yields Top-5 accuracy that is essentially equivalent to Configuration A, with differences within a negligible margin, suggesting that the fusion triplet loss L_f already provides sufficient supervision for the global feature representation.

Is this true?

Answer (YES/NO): NO